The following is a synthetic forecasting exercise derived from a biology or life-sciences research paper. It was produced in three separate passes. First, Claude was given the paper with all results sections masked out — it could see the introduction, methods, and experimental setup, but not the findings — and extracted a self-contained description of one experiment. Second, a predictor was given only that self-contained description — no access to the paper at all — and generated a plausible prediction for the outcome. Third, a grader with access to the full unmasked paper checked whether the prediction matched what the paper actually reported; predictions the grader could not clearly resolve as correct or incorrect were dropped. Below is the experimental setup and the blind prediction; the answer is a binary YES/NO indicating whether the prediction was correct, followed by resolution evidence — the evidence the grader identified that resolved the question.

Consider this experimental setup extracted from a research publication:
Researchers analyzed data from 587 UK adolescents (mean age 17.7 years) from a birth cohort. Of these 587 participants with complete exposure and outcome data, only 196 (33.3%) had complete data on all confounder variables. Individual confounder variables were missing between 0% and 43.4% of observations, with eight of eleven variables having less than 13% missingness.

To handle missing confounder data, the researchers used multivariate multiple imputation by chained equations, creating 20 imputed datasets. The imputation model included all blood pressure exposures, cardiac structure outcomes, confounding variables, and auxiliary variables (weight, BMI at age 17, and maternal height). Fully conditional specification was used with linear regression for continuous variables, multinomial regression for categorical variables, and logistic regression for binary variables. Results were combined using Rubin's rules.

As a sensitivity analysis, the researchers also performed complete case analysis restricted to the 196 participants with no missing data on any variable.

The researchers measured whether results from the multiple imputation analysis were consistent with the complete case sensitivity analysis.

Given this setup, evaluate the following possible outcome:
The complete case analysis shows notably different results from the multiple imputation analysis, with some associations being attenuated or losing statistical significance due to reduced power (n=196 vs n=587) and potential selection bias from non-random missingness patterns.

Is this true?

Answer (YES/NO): NO